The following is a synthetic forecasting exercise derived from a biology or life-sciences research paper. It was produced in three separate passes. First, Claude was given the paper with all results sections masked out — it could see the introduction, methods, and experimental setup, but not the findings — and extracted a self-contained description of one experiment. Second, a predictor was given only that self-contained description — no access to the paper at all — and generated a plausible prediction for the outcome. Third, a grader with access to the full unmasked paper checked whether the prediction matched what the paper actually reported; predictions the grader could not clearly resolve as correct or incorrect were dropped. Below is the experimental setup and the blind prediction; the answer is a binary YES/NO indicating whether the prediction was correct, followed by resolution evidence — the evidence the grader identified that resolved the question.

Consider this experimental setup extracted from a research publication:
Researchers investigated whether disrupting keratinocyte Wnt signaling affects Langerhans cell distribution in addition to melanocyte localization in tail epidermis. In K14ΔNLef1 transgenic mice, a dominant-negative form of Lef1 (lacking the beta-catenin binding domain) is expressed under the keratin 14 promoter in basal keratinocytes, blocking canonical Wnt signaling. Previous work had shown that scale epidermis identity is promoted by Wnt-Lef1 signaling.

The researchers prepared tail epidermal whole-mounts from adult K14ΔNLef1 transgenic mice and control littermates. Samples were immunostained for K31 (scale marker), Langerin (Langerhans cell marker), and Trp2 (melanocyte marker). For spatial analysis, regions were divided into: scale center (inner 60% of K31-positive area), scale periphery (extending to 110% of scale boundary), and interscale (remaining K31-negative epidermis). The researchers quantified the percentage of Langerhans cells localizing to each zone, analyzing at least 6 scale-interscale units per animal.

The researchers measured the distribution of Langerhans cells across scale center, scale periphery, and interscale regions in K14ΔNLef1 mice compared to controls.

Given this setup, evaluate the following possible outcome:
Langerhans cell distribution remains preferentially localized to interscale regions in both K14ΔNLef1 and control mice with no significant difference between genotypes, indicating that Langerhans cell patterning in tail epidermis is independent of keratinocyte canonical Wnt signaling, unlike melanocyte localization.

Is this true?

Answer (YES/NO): YES